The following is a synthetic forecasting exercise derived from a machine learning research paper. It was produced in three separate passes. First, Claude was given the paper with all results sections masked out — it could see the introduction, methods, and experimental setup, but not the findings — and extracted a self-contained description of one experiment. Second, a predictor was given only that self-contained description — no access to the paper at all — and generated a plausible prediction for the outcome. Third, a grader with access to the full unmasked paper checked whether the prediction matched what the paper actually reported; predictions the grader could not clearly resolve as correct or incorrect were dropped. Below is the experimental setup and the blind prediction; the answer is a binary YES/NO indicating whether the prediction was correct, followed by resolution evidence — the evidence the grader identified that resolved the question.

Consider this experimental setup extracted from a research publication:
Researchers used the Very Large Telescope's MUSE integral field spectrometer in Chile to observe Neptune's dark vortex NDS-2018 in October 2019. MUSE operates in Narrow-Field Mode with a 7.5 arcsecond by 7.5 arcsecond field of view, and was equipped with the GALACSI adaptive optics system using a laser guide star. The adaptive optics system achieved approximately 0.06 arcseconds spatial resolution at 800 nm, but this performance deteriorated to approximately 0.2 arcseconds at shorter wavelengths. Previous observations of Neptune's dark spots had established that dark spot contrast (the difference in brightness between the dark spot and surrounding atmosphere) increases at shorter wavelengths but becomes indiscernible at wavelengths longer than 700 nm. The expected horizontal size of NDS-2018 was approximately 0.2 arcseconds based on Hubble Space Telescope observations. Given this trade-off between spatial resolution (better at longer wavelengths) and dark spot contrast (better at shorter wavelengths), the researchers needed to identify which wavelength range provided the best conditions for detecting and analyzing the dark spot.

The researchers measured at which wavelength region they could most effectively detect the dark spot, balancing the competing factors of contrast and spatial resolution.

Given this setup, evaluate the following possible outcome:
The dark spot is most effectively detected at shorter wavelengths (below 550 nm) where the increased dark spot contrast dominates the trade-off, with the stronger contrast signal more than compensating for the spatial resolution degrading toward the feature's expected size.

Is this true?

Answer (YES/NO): NO